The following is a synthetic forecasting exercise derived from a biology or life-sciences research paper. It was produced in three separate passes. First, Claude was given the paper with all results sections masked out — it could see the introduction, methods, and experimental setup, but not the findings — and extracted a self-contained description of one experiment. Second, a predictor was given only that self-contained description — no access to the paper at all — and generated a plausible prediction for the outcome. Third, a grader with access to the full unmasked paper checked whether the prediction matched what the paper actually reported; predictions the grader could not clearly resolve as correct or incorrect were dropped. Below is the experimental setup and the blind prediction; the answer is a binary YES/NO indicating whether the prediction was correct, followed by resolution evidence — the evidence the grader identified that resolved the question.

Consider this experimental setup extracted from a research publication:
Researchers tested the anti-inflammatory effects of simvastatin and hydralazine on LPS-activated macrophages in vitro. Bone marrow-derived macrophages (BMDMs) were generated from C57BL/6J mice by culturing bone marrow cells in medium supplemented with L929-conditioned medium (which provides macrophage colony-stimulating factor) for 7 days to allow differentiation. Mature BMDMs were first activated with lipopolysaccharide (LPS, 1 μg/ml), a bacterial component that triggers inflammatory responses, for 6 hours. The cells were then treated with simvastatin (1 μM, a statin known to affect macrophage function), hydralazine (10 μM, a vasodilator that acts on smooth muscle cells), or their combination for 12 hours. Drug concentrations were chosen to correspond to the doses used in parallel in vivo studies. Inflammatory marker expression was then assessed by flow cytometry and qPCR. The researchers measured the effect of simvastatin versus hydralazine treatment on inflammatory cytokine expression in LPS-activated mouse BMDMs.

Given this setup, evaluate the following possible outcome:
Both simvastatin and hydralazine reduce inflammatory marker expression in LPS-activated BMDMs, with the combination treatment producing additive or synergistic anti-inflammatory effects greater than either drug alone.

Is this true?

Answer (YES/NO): NO